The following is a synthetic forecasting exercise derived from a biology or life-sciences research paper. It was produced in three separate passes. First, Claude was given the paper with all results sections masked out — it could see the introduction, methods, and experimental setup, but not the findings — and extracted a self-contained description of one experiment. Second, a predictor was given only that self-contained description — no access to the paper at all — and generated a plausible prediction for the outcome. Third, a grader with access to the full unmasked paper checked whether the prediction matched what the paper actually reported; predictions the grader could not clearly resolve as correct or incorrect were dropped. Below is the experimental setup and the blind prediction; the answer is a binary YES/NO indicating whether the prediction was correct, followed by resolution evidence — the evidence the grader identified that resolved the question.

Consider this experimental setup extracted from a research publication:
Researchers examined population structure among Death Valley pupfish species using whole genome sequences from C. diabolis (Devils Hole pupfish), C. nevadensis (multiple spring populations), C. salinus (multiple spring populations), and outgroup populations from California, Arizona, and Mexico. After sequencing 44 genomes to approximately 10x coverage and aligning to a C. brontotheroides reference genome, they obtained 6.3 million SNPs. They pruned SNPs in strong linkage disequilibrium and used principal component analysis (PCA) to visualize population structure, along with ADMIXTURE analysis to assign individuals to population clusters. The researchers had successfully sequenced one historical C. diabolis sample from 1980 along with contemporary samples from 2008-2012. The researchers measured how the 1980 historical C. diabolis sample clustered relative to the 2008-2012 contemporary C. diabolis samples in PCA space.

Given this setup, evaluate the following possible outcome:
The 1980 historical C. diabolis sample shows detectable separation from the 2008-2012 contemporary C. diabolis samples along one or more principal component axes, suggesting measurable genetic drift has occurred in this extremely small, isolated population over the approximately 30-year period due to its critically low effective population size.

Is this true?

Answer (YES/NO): NO